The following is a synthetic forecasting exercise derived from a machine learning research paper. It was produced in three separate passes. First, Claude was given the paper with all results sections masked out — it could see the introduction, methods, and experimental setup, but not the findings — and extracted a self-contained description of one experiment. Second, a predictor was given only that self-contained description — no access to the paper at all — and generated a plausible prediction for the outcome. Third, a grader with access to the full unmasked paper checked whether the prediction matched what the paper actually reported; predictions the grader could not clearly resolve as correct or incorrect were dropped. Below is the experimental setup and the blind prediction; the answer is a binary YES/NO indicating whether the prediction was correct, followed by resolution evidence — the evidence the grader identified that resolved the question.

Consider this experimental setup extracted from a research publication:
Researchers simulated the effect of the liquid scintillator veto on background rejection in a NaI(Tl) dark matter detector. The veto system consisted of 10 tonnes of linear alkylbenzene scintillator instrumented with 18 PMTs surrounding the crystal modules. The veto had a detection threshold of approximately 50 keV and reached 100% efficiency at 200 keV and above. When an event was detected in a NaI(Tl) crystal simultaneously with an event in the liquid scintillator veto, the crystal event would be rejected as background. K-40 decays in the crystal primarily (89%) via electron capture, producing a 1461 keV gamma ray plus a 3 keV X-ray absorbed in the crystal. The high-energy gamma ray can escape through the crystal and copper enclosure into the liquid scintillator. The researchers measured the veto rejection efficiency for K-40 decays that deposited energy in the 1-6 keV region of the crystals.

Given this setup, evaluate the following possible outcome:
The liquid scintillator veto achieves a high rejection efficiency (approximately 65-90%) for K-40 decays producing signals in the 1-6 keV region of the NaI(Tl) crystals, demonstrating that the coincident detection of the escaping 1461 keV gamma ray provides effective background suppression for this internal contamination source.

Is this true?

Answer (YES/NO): YES